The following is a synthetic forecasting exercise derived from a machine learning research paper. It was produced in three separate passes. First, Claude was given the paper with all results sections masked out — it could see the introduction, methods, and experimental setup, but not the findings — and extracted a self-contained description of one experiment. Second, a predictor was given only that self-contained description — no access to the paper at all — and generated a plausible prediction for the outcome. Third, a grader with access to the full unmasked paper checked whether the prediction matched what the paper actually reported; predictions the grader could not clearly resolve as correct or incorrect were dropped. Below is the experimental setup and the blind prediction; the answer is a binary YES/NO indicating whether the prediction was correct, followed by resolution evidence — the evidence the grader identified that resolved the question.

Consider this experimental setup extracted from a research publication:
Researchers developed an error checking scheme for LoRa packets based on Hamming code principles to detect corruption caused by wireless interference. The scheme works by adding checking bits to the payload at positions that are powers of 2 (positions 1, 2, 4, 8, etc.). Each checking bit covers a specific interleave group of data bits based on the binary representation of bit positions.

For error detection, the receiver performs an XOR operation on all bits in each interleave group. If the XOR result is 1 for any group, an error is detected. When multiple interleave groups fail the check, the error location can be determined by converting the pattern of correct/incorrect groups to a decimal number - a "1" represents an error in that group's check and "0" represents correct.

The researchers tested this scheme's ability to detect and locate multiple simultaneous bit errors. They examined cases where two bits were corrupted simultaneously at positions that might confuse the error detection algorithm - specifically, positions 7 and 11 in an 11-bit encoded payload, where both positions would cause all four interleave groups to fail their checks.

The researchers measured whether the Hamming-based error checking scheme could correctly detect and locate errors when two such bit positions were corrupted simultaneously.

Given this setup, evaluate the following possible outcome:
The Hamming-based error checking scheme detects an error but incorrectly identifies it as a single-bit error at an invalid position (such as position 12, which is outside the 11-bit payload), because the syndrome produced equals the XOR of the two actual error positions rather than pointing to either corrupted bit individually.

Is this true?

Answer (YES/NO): NO